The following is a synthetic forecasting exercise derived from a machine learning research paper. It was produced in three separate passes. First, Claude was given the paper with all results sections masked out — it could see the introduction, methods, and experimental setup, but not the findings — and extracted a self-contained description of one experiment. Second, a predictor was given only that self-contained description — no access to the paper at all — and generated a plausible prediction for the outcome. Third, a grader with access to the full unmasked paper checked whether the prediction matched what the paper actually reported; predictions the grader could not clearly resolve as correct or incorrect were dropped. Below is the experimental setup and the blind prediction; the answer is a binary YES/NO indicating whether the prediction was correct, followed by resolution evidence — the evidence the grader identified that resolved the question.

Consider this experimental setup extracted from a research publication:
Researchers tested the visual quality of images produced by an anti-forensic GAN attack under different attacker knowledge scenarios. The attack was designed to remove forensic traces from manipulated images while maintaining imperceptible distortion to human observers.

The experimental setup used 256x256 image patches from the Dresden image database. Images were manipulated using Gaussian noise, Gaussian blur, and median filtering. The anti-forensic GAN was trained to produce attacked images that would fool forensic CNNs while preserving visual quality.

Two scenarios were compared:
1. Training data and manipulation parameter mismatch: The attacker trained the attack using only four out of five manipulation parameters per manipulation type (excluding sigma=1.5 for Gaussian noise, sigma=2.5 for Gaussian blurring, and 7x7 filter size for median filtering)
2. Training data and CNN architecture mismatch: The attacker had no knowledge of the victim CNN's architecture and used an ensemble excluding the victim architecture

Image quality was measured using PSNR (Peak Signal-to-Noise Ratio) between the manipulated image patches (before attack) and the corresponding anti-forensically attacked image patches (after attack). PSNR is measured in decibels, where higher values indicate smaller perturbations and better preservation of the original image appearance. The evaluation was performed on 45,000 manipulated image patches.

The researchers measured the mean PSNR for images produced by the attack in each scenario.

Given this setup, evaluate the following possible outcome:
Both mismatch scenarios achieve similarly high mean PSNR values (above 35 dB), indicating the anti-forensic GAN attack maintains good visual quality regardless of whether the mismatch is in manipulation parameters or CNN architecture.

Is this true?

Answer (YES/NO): YES